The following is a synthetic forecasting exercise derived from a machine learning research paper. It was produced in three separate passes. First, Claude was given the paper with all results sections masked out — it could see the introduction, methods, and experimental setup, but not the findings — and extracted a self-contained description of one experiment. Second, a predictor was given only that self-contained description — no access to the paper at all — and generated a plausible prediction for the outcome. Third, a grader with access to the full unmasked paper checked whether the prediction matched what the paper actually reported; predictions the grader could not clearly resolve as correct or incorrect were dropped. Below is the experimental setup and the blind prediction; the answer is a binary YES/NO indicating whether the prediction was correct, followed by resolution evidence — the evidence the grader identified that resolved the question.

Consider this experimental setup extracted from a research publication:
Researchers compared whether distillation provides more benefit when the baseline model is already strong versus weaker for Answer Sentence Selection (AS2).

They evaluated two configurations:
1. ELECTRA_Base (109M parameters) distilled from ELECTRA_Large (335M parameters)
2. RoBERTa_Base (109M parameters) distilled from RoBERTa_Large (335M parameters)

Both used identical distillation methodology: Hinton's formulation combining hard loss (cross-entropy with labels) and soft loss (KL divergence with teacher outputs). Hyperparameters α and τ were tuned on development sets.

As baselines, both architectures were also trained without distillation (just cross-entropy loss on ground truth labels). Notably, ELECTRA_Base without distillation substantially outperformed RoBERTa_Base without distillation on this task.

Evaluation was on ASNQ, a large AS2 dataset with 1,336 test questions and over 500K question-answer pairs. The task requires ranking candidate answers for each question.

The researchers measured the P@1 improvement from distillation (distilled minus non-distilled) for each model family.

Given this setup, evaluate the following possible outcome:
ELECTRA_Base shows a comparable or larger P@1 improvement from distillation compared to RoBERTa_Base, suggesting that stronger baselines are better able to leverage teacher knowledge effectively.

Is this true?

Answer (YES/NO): NO